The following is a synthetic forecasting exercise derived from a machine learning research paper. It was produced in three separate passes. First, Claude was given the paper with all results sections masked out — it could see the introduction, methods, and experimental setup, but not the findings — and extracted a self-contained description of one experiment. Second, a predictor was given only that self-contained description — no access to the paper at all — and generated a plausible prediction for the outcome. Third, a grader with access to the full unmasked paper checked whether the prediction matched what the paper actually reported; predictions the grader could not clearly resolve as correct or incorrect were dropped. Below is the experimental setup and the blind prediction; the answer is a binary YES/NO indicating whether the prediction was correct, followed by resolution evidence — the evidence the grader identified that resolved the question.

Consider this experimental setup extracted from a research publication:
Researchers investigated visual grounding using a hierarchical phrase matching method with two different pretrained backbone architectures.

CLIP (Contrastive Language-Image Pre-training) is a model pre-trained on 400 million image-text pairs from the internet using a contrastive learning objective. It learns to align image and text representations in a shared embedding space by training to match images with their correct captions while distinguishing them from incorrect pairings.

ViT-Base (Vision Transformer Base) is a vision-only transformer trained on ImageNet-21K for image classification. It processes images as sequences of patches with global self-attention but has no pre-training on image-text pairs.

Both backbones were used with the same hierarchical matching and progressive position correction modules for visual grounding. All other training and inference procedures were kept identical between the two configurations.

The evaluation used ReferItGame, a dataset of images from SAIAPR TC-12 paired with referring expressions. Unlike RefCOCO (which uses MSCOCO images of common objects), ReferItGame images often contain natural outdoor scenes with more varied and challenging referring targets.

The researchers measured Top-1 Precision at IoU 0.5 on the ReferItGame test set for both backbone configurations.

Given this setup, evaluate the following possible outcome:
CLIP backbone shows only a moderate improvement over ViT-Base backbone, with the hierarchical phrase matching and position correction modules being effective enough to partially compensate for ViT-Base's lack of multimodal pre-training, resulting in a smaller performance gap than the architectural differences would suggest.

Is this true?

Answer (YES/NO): NO